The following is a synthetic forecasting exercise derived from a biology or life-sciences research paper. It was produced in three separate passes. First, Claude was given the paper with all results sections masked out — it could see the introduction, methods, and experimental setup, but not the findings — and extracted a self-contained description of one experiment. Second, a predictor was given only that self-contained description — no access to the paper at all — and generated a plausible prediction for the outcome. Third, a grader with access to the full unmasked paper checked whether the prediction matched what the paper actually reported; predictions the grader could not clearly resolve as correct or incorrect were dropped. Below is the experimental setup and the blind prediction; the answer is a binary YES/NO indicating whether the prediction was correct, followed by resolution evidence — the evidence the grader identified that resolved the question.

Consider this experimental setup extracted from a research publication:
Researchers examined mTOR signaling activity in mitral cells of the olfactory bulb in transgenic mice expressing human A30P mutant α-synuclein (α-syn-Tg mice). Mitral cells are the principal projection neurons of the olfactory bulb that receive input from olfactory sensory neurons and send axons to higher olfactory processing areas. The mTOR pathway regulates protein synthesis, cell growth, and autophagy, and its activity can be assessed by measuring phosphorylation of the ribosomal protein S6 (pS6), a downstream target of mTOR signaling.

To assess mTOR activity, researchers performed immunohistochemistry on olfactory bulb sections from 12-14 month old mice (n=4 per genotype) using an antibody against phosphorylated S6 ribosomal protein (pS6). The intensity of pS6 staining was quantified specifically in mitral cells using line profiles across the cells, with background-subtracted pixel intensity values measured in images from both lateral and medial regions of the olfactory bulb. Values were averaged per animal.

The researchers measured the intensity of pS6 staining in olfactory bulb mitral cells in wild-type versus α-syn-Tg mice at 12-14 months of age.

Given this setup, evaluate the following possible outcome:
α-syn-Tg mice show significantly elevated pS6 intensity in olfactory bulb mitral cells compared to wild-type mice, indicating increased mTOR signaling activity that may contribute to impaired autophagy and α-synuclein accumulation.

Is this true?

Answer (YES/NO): NO